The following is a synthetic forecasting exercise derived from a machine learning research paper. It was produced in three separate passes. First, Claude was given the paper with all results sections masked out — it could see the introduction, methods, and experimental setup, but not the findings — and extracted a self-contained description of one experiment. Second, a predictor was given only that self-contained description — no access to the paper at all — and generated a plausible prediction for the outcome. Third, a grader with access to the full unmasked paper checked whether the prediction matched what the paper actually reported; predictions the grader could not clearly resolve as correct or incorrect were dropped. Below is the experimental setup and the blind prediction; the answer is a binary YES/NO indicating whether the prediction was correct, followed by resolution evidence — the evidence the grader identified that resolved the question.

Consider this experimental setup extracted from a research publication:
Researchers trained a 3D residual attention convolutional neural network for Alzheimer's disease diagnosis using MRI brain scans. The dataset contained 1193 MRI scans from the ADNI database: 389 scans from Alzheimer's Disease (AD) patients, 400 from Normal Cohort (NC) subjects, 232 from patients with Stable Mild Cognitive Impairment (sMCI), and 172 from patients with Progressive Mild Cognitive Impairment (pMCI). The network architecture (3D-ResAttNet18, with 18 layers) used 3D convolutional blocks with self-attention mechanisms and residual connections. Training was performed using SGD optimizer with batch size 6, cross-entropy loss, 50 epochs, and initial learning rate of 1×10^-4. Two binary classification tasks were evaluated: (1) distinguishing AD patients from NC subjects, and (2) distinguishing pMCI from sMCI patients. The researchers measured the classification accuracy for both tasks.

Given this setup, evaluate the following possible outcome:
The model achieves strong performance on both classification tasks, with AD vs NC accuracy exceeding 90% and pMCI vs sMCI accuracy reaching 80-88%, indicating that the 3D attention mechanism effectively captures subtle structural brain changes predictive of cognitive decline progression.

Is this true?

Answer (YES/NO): YES